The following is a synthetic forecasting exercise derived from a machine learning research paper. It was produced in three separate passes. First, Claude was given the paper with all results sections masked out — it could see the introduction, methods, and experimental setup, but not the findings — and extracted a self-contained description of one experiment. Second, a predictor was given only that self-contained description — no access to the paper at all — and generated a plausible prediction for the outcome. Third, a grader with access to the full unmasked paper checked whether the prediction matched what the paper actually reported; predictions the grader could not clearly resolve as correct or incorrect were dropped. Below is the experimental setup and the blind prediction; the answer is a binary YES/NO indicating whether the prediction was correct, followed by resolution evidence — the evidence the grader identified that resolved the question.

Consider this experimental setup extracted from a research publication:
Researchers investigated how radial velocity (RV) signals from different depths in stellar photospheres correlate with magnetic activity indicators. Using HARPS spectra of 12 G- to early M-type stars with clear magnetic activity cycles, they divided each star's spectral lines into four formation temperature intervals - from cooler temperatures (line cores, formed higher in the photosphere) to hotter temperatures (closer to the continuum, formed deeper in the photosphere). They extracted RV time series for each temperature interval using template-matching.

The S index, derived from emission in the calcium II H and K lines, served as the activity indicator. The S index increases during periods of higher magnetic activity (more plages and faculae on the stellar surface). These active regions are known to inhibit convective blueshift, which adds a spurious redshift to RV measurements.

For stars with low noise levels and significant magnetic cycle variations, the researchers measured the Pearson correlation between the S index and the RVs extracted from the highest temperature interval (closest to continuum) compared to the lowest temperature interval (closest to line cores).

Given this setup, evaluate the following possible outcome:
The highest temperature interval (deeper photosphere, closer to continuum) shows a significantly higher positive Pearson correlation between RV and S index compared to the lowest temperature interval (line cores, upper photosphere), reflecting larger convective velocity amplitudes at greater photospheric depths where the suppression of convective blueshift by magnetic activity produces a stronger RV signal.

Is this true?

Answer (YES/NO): NO